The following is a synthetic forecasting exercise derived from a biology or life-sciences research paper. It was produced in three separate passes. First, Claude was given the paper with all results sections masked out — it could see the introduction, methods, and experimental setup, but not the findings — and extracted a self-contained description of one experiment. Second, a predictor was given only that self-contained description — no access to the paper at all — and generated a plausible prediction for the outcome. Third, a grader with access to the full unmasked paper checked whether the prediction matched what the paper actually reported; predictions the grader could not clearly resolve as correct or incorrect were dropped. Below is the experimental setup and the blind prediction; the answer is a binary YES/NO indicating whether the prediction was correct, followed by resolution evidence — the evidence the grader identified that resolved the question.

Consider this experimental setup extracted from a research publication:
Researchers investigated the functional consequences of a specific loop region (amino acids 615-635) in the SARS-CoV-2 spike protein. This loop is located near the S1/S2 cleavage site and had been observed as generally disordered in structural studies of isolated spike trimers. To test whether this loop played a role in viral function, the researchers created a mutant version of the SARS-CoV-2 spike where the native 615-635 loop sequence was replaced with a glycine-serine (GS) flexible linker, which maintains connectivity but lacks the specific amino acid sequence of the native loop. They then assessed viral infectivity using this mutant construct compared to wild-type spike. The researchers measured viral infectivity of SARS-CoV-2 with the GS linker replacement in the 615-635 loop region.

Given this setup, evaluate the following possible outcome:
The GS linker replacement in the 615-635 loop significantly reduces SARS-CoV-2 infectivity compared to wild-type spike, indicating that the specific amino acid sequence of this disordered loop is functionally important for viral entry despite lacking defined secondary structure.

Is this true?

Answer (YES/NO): YES